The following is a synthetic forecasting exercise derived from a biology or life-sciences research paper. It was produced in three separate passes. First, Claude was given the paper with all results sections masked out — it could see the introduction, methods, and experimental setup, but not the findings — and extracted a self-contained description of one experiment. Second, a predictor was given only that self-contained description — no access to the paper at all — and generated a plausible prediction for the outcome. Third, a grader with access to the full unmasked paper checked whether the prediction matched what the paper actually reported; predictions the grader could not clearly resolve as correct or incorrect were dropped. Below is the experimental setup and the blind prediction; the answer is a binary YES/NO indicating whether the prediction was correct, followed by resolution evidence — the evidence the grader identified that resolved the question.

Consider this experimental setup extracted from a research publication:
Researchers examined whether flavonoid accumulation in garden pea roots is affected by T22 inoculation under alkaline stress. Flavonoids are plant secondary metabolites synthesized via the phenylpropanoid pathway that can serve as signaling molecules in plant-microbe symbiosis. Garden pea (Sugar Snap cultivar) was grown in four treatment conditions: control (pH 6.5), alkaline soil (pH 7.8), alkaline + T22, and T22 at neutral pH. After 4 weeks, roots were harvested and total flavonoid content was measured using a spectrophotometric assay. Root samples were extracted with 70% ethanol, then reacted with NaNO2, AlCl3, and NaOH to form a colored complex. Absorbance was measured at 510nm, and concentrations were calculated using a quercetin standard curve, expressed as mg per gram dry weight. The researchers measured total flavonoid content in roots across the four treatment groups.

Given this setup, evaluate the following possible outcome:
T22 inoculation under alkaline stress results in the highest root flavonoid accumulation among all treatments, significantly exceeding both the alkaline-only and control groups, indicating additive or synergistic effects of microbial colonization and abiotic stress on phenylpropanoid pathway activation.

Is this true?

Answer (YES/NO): YES